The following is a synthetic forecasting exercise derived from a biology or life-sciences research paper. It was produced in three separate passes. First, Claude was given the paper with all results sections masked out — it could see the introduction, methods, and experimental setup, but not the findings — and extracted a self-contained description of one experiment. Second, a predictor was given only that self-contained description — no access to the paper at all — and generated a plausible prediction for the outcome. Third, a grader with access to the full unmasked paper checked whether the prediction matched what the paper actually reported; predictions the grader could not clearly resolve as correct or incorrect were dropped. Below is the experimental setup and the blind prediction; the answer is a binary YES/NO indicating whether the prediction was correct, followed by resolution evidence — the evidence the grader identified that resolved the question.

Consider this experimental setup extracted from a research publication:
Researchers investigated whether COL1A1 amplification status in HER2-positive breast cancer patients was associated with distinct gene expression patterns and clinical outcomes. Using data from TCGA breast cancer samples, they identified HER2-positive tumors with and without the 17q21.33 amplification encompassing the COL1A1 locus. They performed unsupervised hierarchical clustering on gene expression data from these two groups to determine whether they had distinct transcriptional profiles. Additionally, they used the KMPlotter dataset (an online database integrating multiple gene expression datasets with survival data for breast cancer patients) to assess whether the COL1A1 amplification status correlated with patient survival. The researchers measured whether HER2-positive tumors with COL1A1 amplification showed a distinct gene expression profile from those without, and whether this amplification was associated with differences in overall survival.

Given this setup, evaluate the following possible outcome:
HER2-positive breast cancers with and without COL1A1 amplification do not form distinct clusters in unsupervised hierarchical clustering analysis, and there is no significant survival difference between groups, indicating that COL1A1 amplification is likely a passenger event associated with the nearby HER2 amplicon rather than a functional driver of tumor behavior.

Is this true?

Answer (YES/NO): NO